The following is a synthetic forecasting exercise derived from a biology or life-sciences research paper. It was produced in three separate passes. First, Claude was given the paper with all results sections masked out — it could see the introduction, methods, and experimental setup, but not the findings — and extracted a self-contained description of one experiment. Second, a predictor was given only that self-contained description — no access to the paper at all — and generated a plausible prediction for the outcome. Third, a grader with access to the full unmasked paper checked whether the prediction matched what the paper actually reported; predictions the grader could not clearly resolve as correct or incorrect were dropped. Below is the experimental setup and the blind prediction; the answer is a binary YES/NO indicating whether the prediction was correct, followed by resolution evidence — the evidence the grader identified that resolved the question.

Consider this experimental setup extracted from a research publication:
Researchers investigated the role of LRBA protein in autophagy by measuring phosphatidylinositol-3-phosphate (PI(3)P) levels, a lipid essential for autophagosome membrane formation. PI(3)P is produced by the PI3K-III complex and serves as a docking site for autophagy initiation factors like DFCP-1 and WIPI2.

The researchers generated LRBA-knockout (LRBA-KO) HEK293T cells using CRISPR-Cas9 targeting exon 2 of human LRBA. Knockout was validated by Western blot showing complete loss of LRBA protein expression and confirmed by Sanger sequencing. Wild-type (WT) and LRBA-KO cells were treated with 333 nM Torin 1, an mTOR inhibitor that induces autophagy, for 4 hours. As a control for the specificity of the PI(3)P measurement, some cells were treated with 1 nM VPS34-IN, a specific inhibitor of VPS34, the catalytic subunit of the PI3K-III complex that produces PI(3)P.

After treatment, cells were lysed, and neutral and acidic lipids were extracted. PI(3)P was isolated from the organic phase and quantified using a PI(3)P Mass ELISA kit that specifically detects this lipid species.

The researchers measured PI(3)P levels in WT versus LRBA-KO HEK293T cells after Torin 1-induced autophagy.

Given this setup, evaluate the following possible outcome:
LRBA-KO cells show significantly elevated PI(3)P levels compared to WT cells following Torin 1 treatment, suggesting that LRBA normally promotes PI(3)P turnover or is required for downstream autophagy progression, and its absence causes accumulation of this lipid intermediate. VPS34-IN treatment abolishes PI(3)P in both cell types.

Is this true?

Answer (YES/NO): NO